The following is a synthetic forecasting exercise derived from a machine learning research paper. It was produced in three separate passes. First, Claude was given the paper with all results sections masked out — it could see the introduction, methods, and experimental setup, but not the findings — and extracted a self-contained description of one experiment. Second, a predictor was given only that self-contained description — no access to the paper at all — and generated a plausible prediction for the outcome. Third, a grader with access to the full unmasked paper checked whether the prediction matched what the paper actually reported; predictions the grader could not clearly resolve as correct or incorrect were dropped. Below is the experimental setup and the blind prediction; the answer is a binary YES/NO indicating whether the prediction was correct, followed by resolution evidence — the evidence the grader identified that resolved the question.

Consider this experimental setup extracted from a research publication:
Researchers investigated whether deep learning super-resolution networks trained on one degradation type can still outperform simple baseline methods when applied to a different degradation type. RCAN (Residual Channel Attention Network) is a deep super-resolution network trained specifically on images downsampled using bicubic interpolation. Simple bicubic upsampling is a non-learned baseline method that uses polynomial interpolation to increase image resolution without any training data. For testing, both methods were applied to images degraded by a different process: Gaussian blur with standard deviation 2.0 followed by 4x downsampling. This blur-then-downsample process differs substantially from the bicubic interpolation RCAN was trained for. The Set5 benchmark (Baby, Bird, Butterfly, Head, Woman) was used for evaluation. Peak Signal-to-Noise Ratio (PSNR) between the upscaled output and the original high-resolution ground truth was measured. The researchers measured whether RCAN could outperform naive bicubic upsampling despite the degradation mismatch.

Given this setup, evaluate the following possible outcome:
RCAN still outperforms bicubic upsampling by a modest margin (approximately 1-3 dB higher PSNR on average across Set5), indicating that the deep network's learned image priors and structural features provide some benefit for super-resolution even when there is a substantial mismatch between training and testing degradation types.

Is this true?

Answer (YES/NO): NO